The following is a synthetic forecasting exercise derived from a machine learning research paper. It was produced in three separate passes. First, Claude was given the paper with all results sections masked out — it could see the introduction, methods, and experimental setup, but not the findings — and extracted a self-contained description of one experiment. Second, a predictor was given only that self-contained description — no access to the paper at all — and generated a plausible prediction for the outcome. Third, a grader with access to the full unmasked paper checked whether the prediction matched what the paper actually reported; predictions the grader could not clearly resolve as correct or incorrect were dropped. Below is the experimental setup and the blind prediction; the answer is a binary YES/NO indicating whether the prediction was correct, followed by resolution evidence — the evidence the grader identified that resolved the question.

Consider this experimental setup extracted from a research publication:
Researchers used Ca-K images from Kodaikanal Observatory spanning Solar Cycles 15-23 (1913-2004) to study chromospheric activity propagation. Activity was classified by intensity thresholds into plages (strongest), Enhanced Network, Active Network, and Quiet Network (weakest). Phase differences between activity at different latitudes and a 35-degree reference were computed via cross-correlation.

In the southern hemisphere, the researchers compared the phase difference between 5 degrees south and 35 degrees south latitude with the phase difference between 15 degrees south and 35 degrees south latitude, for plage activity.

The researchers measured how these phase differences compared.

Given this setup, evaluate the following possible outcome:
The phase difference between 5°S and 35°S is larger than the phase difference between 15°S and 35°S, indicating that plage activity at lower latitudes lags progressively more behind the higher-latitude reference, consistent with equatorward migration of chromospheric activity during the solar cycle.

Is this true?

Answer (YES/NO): YES